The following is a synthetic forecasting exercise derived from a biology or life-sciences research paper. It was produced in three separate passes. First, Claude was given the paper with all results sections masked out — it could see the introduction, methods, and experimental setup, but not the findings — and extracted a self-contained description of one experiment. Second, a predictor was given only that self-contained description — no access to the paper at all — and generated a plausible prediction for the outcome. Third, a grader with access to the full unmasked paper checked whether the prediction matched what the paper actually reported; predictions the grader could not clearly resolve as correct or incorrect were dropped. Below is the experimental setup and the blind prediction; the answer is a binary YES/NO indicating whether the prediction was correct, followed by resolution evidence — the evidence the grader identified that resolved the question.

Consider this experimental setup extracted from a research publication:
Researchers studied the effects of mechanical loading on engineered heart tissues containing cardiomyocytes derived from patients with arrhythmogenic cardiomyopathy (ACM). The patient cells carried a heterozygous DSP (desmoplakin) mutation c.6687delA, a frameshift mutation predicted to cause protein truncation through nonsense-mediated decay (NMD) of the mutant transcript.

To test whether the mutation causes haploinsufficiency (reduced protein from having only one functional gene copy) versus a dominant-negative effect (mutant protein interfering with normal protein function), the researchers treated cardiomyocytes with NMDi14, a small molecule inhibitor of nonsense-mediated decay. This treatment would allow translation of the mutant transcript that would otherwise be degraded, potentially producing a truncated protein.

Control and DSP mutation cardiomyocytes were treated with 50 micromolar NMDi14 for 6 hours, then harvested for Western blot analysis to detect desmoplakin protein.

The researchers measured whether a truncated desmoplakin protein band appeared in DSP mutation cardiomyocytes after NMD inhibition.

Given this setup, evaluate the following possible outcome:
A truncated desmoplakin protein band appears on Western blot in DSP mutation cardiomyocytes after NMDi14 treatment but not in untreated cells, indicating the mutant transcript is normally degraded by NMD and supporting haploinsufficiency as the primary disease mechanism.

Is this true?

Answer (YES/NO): YES